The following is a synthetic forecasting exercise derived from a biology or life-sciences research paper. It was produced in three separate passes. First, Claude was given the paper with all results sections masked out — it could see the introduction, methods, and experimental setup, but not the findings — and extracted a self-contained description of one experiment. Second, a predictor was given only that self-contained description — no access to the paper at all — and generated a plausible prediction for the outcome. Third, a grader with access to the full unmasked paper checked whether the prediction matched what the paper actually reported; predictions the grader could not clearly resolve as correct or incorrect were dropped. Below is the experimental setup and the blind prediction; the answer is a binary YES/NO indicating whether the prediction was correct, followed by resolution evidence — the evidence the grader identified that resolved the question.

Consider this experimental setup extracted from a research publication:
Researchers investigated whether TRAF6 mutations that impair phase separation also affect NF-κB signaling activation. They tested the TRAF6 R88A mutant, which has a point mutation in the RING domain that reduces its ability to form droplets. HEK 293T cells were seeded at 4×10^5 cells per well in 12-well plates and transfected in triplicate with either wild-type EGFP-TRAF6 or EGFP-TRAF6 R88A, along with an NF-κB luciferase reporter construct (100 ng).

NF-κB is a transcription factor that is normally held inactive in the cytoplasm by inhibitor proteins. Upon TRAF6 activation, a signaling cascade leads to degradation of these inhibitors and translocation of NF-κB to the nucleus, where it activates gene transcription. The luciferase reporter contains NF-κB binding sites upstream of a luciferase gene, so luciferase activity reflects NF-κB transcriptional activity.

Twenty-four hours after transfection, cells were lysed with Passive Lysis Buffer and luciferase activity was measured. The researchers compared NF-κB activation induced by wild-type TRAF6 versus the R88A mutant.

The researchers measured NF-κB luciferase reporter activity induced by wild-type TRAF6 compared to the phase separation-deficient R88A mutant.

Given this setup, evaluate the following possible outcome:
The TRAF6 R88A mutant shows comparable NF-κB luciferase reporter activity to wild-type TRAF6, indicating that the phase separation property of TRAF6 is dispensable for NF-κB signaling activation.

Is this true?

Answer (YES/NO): NO